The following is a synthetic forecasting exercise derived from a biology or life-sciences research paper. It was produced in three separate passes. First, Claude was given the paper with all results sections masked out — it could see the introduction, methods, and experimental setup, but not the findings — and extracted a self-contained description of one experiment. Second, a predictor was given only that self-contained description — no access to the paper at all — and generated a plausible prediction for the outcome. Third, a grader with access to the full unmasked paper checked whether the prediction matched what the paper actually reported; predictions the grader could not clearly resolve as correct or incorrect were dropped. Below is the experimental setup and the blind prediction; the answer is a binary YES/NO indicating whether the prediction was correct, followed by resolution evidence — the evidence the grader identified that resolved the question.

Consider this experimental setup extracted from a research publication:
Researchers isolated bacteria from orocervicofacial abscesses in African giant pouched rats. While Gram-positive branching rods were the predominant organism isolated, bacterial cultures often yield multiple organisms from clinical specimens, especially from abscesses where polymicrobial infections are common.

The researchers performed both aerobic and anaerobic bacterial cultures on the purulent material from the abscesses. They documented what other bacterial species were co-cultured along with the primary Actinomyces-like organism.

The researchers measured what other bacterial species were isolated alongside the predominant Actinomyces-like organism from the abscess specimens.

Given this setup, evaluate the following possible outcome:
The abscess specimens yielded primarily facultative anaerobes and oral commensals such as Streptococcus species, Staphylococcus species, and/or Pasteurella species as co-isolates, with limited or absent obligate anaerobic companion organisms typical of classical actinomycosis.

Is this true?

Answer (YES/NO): NO